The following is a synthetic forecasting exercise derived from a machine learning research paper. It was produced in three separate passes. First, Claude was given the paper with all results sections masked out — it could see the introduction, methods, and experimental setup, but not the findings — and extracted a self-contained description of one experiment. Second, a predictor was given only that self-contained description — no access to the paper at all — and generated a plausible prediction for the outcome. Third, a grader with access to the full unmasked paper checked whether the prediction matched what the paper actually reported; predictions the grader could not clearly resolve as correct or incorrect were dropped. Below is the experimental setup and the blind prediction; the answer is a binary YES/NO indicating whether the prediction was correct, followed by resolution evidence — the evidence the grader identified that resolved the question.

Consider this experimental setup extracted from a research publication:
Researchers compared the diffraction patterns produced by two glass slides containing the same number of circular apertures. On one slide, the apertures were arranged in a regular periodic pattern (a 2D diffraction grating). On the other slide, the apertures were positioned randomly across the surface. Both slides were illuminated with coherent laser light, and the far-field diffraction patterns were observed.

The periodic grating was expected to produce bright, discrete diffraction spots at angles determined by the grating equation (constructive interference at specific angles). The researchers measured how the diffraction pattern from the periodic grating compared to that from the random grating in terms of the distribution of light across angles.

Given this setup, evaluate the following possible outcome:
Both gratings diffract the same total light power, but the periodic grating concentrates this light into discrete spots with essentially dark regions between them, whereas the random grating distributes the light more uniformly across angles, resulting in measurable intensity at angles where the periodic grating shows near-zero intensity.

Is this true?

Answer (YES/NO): NO